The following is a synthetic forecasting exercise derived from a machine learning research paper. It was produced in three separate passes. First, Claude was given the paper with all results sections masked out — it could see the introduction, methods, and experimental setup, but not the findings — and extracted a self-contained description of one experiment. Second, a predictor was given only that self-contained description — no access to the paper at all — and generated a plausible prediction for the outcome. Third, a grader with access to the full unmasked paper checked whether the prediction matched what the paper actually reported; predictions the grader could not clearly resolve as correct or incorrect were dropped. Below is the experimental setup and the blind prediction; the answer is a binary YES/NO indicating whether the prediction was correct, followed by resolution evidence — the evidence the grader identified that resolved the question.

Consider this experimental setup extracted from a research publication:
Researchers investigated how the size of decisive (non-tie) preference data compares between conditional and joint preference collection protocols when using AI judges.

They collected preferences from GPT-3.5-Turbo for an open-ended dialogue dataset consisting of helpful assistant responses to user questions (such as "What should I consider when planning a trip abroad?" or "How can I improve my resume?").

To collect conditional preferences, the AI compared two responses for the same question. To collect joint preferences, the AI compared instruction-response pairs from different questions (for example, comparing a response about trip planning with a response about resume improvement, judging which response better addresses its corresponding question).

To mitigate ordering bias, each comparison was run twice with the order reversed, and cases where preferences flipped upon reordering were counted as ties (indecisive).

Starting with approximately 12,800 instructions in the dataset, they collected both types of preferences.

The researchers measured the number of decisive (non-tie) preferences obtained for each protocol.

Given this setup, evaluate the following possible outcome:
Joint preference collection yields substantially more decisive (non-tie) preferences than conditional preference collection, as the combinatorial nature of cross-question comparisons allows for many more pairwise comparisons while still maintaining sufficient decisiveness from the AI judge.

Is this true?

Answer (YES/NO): NO